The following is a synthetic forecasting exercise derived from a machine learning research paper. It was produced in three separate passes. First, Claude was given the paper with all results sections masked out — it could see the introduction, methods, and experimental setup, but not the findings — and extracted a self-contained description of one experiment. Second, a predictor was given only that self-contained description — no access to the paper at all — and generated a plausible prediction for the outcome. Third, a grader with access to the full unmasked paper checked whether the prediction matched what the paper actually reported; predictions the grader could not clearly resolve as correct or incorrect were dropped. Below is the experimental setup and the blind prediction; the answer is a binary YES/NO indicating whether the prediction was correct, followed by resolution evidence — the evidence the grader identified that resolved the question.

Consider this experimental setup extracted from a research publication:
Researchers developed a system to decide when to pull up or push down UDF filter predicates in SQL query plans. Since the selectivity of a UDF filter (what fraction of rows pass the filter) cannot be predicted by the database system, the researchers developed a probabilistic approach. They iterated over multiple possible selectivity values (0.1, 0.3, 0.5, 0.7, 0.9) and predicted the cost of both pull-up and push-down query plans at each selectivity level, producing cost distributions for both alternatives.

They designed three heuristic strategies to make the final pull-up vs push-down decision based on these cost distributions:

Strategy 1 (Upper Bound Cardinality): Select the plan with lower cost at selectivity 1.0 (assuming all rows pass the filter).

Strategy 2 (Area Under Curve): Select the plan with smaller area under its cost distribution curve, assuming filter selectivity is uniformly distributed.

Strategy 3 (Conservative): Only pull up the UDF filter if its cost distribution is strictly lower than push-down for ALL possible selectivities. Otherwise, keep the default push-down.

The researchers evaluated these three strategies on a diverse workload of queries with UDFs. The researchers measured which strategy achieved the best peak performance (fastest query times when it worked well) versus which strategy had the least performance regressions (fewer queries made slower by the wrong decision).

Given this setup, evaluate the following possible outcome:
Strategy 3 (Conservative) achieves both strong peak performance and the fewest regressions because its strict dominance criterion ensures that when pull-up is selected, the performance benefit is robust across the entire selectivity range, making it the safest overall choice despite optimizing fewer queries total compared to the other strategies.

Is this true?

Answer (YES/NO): NO